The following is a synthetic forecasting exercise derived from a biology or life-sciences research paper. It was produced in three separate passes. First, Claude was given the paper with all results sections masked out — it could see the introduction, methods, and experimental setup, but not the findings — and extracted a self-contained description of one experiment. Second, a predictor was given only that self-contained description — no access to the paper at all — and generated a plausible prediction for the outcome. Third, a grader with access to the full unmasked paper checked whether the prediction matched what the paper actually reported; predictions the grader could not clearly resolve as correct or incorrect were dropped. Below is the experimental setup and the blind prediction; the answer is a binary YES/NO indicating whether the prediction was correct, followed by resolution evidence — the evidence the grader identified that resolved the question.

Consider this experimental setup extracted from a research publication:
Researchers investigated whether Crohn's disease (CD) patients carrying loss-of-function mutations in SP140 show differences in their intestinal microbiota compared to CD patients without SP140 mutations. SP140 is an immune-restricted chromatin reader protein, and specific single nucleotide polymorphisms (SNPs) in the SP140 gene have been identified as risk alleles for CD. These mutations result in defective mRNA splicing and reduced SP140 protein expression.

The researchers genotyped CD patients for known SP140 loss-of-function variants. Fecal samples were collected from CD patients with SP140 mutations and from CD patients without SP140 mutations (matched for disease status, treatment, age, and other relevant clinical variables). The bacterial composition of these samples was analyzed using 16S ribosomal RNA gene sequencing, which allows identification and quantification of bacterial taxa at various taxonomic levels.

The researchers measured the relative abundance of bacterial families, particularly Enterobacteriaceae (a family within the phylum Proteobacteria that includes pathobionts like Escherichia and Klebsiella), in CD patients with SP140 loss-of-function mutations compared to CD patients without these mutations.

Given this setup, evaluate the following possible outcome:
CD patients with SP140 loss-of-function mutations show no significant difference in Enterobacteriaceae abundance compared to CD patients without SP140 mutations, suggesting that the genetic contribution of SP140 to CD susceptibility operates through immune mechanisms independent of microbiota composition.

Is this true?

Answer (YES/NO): NO